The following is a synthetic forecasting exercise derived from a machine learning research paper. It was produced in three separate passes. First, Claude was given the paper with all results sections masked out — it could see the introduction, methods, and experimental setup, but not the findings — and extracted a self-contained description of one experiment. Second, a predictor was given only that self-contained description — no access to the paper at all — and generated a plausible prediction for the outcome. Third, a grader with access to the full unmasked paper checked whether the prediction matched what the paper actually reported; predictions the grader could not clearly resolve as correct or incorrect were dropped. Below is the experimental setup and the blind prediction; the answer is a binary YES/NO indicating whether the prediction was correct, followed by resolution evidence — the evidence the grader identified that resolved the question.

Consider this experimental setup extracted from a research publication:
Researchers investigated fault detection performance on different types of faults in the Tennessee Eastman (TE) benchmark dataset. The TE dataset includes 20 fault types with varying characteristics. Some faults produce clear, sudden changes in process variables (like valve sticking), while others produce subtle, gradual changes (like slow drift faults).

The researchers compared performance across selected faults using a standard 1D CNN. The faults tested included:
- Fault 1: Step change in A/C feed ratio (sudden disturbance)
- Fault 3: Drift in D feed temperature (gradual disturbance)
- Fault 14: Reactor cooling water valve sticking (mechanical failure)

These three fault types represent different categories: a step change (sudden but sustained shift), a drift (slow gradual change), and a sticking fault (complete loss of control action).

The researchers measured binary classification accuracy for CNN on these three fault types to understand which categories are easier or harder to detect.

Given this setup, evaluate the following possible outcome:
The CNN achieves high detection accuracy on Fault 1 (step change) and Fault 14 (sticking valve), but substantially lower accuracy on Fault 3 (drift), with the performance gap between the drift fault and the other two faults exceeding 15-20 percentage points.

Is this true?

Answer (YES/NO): NO